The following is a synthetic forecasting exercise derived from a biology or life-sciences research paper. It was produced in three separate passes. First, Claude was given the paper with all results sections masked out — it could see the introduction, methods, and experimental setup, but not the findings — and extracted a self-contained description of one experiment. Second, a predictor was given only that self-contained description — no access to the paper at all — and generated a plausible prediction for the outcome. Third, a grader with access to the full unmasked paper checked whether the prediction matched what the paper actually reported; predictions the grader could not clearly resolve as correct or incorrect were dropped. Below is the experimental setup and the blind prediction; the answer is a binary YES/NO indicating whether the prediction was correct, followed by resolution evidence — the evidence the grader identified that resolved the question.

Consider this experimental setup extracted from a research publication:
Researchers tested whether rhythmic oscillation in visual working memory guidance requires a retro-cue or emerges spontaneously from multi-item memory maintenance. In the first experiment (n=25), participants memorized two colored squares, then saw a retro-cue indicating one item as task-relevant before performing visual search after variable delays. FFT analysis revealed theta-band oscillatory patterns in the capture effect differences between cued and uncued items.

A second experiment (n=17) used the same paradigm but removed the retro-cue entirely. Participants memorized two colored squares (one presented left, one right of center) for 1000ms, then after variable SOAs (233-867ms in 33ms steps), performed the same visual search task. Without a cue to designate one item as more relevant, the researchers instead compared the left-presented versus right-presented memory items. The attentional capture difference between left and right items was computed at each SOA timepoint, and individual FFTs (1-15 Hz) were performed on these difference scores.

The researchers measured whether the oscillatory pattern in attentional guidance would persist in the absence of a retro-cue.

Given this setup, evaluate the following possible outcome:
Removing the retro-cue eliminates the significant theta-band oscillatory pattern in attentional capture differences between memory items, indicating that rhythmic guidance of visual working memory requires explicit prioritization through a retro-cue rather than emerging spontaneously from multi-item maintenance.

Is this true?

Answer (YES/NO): NO